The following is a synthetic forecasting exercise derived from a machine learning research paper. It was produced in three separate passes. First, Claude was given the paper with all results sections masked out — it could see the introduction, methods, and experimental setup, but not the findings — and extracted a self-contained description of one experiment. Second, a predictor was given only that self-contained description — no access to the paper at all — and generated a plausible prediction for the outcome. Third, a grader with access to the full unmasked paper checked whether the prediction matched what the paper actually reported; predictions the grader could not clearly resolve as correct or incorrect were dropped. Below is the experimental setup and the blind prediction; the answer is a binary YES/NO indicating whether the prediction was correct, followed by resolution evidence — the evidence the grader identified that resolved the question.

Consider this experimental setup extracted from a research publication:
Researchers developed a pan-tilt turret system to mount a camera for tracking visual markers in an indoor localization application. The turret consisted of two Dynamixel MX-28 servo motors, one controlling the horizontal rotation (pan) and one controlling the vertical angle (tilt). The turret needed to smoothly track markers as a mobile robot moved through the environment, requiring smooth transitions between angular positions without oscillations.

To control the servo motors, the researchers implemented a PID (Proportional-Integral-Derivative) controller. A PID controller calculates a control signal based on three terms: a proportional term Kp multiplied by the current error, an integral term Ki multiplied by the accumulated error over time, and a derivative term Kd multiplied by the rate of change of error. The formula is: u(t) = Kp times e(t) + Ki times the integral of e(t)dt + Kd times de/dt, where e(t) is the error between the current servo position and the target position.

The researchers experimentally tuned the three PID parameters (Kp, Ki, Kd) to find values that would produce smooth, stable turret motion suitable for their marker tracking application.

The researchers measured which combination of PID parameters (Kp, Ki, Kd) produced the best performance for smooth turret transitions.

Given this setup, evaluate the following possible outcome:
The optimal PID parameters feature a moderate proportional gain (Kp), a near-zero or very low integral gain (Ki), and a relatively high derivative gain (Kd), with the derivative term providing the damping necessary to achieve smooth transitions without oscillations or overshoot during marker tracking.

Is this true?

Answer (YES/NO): NO